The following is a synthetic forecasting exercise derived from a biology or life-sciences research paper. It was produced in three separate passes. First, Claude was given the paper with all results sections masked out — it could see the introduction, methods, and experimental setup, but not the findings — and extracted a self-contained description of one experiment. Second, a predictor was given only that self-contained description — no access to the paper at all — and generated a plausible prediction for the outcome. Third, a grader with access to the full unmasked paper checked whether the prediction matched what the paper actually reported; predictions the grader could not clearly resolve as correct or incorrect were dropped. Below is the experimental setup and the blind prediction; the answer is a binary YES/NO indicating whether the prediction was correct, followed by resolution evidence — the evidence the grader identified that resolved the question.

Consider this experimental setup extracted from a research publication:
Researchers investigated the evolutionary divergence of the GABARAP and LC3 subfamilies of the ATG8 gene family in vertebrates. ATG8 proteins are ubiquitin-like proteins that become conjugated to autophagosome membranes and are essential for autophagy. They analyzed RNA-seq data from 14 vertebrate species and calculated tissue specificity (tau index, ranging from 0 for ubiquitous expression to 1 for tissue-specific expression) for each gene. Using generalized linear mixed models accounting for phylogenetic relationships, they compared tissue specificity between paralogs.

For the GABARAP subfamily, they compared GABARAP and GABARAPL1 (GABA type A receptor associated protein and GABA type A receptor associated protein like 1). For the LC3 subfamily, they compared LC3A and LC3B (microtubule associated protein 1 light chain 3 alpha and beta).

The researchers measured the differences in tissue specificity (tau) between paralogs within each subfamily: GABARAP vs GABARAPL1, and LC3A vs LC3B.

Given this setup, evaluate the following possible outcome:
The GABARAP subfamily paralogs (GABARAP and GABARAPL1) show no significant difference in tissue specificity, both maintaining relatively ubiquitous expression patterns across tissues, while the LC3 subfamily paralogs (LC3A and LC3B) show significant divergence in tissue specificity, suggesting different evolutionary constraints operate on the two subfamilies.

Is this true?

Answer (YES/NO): NO